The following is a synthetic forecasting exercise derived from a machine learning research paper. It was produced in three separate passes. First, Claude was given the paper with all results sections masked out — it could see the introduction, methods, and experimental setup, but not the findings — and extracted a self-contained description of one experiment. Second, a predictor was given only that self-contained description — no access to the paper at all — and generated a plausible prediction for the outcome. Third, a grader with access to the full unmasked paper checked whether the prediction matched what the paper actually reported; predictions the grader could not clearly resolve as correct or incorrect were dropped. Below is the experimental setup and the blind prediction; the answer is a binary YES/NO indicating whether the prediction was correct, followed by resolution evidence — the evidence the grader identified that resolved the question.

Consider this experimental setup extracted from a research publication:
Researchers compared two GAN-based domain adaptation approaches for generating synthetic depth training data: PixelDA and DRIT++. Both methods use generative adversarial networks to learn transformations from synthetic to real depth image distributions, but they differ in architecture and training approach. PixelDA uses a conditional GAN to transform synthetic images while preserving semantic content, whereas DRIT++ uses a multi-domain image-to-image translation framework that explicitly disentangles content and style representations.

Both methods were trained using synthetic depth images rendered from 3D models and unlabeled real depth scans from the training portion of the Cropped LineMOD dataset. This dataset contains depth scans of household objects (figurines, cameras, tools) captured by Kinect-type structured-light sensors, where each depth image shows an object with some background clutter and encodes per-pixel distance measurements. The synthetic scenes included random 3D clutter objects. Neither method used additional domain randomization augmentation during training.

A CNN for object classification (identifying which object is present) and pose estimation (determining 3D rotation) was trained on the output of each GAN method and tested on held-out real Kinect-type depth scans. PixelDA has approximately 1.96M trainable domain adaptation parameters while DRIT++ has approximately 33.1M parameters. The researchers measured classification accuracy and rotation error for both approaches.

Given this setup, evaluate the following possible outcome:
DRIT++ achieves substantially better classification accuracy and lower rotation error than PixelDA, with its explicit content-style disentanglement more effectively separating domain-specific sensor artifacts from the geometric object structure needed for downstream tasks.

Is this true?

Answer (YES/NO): NO